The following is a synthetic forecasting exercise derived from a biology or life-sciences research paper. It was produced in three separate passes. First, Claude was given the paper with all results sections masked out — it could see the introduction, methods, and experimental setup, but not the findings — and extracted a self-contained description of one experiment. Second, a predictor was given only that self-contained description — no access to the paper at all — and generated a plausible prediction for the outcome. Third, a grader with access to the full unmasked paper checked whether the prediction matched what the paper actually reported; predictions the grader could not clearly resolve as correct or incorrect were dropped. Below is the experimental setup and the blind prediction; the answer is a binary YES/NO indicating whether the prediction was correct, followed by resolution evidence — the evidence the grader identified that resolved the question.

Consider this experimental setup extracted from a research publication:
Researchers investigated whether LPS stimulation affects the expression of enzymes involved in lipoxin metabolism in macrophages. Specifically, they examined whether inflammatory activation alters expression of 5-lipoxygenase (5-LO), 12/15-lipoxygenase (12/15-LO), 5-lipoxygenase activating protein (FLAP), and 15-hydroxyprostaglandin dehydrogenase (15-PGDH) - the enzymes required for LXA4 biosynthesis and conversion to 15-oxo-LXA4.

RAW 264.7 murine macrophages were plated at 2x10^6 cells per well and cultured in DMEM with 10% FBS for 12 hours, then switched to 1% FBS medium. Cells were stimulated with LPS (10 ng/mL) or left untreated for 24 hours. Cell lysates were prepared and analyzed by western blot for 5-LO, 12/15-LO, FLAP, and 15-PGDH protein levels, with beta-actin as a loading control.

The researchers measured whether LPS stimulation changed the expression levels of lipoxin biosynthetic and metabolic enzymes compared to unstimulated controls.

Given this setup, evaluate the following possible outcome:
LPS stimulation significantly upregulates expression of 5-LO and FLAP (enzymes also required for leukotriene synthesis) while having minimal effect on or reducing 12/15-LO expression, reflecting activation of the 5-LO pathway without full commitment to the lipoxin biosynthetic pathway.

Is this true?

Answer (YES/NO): NO